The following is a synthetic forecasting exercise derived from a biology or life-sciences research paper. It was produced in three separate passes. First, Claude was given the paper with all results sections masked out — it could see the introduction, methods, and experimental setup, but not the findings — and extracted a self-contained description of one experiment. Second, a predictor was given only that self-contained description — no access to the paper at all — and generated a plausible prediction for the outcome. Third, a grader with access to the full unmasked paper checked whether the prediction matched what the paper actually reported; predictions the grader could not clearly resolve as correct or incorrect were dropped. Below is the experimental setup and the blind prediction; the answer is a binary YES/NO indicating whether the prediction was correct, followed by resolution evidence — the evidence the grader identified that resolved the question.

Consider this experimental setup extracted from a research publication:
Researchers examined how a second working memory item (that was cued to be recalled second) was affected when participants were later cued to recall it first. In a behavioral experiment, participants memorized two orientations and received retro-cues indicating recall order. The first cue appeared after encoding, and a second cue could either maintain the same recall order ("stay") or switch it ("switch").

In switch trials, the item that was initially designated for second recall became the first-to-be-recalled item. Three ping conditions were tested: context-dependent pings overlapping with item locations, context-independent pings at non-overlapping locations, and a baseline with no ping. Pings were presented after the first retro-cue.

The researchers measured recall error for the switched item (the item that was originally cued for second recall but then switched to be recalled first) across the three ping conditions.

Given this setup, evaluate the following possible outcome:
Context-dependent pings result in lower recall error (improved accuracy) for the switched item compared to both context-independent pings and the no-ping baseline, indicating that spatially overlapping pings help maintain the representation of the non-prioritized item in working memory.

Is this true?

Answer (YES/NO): NO